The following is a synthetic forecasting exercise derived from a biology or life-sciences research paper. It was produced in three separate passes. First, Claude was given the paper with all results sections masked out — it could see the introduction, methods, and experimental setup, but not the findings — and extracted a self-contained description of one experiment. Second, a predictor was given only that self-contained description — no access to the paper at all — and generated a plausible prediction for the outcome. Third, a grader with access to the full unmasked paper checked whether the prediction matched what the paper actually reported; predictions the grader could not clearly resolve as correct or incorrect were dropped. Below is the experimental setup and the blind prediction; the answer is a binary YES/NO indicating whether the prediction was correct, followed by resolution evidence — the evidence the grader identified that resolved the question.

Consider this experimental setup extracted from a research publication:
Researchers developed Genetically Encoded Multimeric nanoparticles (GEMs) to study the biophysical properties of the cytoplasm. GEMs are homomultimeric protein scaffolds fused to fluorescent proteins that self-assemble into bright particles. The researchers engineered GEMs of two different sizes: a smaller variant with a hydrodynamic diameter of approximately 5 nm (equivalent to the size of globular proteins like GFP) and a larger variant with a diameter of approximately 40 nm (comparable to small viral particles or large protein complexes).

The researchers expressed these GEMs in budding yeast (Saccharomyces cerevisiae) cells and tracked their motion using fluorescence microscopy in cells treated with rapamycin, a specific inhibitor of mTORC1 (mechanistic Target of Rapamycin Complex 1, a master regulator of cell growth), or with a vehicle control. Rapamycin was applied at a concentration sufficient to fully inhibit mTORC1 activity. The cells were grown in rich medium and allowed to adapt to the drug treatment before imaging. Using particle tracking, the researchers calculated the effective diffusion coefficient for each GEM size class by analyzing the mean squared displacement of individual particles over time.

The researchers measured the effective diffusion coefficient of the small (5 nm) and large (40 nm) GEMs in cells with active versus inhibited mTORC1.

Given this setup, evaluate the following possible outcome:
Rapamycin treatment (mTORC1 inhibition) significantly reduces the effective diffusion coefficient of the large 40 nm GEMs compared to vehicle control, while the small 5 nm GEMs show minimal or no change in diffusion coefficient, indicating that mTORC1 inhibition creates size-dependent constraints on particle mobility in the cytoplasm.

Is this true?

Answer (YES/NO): NO